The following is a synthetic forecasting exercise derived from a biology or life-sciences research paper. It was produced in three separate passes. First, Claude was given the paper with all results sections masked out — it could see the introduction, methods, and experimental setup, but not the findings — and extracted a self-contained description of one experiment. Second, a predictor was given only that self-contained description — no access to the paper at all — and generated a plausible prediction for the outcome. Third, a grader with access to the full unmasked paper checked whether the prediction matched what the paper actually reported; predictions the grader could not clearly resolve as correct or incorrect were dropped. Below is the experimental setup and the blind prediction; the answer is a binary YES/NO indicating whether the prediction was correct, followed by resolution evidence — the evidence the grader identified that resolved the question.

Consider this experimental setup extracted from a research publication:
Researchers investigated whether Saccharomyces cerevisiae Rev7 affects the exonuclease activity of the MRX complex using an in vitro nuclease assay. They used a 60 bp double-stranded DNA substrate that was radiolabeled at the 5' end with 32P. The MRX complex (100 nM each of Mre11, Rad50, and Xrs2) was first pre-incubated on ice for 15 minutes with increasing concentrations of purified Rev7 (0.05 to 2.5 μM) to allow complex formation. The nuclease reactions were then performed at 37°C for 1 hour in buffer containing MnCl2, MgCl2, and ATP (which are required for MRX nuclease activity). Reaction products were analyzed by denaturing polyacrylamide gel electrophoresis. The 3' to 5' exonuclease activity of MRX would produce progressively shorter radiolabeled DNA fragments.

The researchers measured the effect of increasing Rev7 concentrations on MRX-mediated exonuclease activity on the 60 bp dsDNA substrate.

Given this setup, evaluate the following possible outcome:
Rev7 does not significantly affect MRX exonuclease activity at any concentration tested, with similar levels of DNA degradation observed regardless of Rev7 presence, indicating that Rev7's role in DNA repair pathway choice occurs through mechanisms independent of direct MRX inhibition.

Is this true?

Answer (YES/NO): NO